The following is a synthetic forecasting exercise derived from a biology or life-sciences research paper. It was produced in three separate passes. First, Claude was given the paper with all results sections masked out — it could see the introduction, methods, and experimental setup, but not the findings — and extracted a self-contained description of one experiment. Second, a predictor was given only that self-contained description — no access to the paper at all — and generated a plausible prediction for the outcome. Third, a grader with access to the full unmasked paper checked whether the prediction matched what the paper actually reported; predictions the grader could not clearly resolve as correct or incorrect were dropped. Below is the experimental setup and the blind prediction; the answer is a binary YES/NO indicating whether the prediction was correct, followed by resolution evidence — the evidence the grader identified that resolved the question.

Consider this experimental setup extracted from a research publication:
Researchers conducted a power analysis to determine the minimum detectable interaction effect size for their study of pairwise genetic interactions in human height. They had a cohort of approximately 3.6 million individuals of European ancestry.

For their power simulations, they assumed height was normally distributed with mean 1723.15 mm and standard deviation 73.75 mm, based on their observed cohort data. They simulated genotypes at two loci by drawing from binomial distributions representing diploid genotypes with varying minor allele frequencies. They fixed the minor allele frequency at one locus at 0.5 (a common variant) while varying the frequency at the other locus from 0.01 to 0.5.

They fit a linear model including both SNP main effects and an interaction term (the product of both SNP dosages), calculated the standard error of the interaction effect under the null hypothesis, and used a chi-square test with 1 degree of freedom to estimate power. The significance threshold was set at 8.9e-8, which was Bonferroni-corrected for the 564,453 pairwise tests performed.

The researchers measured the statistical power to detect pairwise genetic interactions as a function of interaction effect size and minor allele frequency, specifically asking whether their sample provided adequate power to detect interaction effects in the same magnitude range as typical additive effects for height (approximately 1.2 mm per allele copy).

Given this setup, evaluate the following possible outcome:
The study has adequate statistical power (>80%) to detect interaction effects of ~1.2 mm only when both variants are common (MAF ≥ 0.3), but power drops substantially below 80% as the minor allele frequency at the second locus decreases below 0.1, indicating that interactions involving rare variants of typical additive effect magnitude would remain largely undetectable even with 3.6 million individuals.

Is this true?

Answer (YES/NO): NO